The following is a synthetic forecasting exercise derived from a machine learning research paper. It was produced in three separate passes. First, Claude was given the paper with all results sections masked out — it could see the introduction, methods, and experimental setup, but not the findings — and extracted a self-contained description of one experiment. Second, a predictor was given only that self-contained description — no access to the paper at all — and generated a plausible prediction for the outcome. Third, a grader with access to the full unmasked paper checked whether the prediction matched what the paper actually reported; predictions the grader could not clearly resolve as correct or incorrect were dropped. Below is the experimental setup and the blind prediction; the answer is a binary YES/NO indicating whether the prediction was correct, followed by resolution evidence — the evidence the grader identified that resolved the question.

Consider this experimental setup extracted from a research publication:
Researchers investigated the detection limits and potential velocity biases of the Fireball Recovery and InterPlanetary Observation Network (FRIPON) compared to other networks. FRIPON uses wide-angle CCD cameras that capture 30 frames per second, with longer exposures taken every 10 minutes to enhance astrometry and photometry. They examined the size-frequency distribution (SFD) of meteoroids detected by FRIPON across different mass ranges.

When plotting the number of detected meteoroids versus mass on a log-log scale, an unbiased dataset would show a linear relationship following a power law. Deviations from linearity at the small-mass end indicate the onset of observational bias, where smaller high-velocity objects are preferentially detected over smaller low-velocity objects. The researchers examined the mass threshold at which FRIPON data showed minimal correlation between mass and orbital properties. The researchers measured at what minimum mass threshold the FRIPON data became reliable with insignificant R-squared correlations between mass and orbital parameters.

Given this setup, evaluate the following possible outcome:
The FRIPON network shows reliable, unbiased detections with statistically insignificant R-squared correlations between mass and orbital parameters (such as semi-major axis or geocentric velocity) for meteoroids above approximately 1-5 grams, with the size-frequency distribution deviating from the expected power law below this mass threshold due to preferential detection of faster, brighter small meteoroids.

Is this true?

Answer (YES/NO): NO